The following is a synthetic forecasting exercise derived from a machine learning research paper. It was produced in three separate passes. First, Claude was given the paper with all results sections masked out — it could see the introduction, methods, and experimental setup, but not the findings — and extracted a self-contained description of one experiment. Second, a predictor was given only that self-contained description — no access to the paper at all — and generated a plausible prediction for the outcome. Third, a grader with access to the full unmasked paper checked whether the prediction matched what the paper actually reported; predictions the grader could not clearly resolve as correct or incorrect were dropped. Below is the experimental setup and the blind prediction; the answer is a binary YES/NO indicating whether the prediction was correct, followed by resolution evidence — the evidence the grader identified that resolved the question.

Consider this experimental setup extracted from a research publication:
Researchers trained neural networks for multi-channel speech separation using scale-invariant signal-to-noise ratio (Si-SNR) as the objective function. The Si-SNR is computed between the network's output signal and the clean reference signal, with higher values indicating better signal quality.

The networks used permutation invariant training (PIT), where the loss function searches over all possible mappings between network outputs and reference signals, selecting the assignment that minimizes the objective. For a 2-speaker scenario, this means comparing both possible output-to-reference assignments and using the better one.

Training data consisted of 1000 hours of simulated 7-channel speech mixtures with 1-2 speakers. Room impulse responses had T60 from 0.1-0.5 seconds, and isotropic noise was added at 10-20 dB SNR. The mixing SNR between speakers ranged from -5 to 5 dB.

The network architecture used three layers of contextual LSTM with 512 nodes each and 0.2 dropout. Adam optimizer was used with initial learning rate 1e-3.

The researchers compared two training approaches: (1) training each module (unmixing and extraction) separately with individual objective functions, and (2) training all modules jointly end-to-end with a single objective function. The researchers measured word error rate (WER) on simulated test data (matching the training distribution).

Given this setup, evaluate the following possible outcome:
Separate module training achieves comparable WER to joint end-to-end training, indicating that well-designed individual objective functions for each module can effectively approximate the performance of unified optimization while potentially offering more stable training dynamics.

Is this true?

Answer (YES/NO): YES